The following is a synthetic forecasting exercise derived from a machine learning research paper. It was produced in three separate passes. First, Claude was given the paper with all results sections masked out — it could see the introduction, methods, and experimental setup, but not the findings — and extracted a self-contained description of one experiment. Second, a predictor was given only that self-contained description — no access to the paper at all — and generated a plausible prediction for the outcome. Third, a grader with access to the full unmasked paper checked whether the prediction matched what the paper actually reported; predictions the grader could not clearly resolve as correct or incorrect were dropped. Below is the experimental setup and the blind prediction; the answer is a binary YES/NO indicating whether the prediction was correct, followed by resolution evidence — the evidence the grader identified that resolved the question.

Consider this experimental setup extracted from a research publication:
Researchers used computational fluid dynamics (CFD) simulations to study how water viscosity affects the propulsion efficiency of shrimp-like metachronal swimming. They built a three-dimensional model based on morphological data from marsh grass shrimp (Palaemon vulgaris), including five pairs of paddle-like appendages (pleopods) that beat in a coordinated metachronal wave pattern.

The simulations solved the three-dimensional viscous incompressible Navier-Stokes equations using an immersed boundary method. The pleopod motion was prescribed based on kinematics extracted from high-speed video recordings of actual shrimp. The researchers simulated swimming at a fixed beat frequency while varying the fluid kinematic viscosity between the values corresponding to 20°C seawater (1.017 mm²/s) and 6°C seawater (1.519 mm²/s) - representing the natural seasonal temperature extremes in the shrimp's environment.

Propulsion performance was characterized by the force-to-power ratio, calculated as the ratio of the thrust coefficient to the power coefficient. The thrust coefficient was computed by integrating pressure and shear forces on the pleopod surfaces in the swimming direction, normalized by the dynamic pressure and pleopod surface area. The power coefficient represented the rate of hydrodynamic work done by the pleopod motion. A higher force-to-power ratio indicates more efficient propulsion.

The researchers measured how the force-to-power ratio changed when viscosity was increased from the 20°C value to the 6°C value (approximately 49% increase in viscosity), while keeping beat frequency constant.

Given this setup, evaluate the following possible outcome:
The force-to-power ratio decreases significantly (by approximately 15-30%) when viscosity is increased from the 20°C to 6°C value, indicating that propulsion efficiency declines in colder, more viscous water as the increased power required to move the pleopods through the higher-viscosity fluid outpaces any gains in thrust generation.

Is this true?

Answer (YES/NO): NO